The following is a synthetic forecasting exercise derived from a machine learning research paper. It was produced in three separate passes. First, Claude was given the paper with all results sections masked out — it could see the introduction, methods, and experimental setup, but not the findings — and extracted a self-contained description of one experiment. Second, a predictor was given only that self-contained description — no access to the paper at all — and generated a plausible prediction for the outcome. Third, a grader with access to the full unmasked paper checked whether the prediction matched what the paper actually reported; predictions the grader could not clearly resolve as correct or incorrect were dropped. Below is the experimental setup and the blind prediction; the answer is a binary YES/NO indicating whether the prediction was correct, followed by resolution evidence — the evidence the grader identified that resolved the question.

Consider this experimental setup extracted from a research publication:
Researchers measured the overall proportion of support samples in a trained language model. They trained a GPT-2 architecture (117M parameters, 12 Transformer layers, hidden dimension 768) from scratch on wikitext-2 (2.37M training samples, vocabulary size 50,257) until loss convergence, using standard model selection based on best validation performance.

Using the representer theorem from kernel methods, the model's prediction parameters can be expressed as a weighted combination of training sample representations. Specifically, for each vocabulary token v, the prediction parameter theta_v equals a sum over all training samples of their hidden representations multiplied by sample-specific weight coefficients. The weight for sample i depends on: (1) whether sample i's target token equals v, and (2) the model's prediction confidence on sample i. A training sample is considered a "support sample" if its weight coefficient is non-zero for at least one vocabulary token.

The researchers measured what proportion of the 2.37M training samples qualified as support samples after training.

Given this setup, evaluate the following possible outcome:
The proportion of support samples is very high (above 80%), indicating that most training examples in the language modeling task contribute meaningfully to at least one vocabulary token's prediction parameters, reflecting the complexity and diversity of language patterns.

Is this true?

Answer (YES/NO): NO